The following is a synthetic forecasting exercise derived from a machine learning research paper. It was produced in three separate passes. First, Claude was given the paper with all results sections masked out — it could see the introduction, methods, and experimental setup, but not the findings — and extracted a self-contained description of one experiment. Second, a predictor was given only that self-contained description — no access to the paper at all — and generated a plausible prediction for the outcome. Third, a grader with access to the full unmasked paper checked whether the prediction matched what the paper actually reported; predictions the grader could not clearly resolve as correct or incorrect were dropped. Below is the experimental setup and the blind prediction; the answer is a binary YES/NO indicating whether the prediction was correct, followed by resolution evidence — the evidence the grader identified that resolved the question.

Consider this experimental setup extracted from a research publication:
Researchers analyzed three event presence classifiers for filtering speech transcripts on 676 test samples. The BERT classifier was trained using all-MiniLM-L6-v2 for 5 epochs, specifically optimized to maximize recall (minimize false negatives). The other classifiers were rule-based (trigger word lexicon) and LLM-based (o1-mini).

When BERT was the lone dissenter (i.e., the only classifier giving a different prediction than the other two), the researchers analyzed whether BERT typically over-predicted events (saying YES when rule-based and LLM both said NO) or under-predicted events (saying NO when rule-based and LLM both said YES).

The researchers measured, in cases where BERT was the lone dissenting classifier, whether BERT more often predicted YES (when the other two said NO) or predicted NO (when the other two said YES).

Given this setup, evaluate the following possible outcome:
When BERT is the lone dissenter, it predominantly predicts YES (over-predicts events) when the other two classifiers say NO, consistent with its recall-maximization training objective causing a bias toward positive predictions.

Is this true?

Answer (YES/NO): YES